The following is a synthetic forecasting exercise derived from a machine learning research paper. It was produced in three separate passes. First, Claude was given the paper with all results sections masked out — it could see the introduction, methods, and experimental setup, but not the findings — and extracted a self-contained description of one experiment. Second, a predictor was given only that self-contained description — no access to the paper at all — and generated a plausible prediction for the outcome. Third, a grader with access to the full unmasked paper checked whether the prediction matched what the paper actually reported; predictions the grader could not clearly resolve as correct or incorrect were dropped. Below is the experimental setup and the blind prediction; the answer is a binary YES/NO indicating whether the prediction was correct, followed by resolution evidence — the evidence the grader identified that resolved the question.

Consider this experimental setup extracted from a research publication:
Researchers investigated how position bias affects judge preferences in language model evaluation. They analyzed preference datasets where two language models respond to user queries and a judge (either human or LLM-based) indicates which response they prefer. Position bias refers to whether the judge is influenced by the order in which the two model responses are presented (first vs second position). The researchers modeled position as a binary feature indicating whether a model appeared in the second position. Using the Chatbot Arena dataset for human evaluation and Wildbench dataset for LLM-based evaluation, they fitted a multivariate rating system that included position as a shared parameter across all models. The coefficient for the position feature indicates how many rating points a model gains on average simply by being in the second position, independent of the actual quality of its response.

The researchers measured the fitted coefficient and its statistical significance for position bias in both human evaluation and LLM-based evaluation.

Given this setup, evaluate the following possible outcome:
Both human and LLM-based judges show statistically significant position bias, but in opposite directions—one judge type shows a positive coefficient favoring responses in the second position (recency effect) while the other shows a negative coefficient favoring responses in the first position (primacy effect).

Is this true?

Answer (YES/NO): NO